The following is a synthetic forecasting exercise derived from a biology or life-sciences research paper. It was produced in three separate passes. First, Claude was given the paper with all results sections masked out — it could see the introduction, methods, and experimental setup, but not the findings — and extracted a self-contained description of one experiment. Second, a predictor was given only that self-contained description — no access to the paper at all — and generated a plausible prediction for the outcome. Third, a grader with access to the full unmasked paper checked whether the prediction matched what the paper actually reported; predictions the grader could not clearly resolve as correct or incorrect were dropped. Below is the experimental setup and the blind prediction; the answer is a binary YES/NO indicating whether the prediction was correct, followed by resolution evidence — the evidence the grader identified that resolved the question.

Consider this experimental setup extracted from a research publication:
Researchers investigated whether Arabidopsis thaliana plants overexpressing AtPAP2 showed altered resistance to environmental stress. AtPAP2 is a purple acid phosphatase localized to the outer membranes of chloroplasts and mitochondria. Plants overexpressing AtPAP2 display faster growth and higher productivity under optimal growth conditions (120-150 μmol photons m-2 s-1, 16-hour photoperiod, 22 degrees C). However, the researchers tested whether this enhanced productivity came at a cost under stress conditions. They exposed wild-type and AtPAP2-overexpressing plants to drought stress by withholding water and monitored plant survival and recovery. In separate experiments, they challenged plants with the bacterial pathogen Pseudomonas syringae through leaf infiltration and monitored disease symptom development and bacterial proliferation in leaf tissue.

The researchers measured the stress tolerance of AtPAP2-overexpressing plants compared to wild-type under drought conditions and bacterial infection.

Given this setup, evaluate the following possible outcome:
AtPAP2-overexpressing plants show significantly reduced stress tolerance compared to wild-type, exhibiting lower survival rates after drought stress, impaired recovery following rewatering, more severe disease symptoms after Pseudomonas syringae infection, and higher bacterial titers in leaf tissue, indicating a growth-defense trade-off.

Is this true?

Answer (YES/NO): YES